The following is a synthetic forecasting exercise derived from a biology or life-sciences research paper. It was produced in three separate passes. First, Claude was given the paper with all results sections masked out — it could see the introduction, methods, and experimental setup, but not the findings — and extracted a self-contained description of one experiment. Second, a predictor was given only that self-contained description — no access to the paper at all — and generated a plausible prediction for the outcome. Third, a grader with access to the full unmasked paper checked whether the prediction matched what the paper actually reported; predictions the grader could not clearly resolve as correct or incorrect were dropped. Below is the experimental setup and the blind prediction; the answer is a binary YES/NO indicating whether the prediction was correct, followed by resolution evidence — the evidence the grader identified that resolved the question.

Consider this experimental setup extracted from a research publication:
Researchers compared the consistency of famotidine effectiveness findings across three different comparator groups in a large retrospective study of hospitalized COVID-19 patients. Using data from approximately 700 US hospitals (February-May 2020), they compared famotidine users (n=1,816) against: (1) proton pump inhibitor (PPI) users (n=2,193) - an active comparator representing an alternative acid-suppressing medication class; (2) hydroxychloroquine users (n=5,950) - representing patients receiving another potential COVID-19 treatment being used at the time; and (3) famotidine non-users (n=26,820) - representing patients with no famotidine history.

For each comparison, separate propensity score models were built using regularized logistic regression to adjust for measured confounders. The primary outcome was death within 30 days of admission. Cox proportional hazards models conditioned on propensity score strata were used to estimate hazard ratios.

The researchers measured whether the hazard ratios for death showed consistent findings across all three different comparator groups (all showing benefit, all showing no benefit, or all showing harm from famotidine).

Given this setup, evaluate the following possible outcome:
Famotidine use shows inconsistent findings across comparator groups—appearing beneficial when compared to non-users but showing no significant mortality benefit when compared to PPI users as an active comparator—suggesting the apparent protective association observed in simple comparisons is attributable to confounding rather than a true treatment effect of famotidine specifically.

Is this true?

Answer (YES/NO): NO